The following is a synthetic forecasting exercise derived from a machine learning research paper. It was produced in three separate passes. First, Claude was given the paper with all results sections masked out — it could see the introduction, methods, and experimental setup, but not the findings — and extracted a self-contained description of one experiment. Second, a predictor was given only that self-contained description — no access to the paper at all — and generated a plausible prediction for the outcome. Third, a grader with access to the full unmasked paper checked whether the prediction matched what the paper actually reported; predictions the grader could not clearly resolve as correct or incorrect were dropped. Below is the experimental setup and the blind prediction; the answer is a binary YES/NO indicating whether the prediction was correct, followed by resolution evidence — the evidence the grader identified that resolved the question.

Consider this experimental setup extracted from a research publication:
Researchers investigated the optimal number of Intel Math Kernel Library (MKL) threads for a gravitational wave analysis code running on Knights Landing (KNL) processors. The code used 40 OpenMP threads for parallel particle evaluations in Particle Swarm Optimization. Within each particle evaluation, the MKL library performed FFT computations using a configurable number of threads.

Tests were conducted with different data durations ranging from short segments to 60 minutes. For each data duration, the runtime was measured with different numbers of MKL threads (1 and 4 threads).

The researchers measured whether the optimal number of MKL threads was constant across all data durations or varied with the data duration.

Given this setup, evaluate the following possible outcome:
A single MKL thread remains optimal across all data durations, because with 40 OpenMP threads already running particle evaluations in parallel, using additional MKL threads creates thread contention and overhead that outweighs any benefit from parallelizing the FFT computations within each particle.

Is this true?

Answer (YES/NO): NO